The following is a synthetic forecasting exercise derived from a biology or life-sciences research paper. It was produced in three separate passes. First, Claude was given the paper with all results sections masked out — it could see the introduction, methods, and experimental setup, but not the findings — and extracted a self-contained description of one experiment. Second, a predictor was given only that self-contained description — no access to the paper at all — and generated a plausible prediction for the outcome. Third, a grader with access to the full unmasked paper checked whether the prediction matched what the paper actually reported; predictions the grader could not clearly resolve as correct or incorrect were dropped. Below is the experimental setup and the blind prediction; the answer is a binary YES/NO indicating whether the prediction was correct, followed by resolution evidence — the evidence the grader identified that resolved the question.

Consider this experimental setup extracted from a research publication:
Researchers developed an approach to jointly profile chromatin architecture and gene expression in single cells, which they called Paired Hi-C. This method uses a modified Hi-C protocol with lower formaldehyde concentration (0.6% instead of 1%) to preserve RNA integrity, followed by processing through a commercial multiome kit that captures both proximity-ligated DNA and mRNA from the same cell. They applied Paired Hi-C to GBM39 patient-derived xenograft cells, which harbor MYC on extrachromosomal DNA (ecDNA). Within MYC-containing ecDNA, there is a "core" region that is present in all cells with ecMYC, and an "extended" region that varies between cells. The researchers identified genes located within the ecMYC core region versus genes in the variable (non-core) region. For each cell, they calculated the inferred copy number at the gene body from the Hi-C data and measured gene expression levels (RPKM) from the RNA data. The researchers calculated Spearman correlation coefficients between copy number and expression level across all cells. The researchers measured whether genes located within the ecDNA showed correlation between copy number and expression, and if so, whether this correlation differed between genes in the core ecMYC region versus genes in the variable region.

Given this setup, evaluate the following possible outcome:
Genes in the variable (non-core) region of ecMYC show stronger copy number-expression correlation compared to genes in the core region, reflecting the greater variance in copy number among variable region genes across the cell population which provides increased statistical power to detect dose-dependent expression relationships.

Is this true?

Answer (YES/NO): NO